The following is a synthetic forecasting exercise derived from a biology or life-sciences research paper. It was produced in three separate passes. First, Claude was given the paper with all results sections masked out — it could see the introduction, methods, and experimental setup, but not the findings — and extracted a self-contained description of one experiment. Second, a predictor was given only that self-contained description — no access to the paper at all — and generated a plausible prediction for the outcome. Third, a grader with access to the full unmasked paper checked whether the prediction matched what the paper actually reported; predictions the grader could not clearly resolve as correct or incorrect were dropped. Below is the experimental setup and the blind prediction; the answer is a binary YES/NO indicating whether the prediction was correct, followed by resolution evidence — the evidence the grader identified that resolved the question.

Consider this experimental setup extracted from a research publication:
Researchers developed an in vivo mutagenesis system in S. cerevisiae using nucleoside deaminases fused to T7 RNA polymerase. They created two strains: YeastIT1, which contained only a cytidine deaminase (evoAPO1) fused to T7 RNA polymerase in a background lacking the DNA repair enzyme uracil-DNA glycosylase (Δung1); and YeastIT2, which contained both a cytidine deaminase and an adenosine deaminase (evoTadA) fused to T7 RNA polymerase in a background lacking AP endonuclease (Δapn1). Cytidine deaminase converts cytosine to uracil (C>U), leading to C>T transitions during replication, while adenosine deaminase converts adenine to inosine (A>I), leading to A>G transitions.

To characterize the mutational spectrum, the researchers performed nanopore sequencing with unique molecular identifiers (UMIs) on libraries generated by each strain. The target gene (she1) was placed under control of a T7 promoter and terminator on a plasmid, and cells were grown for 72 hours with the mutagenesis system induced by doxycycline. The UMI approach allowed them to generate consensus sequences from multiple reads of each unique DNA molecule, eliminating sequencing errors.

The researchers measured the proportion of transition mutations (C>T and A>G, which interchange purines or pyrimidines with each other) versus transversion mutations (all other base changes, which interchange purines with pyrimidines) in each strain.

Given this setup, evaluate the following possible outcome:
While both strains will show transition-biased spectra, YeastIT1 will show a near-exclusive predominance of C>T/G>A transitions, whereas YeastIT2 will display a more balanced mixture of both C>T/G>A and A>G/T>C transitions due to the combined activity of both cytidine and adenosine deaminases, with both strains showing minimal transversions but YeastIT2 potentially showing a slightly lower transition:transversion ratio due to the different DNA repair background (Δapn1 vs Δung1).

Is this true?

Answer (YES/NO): NO